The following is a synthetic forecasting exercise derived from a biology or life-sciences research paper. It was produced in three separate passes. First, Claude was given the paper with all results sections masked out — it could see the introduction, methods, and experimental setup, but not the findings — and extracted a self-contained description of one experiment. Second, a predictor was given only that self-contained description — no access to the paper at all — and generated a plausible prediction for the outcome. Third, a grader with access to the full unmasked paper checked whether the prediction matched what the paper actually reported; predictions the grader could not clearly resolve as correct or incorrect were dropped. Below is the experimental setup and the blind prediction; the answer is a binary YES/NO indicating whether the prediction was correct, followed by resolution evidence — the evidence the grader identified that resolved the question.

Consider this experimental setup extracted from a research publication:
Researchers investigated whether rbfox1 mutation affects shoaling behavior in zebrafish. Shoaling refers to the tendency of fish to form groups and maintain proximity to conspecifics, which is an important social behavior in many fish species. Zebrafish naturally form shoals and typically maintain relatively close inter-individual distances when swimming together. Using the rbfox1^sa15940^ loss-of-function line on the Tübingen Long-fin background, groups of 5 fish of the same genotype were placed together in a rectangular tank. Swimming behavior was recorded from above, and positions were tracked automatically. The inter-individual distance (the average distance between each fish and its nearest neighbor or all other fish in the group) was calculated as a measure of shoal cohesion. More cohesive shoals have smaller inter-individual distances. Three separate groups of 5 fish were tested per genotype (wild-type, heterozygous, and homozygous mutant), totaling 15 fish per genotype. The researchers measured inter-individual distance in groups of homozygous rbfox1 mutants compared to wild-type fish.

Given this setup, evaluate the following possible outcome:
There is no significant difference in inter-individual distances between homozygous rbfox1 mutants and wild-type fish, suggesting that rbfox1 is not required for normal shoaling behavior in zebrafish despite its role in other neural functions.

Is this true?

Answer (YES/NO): NO